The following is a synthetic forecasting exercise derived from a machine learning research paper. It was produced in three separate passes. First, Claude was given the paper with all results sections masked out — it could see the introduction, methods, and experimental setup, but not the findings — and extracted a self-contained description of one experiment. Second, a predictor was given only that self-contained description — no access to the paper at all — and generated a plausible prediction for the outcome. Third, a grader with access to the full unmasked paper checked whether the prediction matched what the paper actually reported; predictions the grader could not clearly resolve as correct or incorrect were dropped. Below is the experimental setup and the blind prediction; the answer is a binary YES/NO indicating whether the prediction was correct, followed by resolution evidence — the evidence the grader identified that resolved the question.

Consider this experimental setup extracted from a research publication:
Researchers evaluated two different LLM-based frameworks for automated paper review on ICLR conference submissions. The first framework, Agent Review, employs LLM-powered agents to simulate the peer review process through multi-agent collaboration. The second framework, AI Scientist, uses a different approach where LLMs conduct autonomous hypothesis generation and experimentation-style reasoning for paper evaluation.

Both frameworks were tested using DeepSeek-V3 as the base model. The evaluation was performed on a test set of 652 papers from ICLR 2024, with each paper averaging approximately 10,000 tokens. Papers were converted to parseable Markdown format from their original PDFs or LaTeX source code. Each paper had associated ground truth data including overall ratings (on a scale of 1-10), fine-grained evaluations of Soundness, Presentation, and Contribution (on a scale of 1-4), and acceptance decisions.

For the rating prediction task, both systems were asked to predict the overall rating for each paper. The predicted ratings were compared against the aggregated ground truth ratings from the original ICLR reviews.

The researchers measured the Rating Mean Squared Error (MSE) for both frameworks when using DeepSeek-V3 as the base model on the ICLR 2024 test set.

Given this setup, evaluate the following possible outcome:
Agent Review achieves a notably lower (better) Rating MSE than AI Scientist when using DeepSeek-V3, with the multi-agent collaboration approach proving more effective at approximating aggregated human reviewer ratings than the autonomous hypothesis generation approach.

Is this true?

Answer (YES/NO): YES